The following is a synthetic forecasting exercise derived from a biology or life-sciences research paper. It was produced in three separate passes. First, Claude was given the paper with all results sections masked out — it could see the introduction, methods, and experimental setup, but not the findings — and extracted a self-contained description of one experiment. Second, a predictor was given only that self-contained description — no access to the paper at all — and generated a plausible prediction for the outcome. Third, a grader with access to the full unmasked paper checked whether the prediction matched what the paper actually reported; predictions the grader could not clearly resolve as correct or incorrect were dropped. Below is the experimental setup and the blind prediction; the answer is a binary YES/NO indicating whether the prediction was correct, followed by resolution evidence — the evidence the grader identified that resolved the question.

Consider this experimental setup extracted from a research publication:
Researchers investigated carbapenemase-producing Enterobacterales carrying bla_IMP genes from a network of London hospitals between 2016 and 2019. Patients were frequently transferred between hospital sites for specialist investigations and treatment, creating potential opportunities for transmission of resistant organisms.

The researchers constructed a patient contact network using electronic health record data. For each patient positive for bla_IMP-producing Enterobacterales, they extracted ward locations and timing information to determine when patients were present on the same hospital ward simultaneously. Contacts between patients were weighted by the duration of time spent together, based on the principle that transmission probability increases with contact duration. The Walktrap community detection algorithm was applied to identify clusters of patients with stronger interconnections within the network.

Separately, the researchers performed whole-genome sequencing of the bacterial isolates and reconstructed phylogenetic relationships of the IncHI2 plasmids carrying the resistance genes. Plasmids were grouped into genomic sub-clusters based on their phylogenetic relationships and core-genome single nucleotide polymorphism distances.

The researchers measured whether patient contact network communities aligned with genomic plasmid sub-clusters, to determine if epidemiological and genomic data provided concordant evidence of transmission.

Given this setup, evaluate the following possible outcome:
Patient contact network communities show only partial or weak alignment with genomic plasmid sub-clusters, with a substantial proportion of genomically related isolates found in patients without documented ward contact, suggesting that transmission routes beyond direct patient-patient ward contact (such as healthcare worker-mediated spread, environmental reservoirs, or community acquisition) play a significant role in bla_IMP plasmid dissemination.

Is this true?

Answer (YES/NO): NO